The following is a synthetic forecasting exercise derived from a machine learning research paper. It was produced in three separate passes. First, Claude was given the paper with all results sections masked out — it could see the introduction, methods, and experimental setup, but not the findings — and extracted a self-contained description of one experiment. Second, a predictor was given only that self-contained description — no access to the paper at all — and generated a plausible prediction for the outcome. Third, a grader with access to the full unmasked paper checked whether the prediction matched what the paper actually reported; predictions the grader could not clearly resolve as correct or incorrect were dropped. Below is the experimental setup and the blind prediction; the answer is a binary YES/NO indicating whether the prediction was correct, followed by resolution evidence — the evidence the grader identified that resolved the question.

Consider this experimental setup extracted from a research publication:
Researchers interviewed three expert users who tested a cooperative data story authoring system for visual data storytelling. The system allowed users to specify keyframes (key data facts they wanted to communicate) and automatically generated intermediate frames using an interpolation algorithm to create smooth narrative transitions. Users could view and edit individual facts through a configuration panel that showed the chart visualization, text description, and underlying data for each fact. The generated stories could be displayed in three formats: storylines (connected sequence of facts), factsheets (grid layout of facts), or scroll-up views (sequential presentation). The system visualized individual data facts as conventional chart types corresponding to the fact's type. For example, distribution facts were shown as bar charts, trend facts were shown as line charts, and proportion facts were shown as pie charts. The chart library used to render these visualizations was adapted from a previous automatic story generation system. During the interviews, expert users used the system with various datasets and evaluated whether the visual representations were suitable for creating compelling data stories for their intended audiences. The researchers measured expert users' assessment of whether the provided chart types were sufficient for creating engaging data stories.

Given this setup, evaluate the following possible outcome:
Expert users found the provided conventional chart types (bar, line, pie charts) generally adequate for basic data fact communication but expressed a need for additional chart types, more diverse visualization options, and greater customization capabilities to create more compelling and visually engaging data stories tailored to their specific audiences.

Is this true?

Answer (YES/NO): NO